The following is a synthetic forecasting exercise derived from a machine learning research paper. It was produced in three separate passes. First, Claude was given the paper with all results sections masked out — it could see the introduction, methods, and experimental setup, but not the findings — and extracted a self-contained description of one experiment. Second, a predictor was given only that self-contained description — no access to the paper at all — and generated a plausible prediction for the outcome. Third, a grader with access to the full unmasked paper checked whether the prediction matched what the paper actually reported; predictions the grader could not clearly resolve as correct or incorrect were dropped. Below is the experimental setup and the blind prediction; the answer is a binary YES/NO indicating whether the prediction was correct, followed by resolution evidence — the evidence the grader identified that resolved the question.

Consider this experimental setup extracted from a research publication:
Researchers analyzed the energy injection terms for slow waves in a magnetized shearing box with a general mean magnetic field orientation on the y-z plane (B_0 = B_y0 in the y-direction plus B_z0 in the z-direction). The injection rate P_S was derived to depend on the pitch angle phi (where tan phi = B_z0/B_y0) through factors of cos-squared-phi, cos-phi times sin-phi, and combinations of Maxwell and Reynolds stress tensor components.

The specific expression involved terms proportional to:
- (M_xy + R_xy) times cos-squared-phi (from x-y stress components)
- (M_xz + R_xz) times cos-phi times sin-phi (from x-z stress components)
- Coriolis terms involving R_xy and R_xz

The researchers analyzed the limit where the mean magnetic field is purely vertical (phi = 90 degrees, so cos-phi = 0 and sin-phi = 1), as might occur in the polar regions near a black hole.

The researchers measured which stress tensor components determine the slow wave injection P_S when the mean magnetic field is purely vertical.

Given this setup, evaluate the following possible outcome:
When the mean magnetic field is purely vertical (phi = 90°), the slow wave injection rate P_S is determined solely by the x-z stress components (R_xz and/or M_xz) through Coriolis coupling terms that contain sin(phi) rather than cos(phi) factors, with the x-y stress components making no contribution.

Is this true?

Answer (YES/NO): NO